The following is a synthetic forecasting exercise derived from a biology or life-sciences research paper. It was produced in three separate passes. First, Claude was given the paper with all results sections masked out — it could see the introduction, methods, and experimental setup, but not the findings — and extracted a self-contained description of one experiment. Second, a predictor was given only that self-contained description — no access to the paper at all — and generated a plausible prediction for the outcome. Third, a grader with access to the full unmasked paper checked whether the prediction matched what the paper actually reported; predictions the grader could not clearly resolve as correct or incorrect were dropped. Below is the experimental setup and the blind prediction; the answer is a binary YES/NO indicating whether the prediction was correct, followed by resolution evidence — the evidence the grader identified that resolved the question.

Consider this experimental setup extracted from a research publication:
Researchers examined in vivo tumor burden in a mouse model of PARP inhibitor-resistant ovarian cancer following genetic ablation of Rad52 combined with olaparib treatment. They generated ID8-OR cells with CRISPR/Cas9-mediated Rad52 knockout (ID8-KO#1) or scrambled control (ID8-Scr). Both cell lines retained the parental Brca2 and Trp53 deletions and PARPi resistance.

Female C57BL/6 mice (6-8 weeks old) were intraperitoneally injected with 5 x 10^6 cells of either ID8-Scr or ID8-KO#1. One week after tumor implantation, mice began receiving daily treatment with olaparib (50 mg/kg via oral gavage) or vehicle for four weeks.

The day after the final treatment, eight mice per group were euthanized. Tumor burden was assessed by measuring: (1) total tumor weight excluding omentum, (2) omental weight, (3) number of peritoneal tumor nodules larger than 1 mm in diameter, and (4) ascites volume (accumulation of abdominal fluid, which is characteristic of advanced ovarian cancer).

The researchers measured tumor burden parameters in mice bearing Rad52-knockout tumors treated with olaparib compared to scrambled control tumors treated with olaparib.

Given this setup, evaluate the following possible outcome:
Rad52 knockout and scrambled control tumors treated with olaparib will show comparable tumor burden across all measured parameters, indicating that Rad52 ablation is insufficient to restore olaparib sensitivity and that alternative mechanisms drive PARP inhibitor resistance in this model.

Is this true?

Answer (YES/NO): NO